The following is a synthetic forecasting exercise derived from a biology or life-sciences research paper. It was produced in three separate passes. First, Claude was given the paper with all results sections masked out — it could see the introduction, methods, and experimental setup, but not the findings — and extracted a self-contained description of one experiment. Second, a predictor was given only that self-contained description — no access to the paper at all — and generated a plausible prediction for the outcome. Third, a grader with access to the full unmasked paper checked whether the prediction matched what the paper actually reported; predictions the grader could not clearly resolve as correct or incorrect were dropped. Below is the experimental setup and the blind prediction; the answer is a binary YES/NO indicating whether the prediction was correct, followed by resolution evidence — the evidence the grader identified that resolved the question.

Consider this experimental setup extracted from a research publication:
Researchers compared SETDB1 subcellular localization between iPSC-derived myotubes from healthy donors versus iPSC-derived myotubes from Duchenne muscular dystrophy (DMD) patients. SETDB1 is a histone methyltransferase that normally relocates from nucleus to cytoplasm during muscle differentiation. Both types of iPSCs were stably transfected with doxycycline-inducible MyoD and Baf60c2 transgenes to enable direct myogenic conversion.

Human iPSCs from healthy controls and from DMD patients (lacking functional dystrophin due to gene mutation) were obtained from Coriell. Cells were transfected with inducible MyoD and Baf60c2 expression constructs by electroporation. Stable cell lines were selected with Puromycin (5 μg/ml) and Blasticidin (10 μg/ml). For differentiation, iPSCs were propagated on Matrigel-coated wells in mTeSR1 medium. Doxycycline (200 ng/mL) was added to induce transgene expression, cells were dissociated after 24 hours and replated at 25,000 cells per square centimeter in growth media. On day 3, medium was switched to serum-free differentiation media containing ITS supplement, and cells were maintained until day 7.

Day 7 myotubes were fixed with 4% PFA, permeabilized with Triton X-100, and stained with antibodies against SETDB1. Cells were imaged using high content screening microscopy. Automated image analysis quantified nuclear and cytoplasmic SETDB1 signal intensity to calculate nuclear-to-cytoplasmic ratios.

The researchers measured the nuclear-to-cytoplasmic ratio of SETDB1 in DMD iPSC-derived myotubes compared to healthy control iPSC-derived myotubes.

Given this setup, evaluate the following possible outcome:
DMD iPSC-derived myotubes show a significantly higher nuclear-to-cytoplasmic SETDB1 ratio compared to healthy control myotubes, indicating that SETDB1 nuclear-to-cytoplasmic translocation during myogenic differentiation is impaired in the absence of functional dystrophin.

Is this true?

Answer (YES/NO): YES